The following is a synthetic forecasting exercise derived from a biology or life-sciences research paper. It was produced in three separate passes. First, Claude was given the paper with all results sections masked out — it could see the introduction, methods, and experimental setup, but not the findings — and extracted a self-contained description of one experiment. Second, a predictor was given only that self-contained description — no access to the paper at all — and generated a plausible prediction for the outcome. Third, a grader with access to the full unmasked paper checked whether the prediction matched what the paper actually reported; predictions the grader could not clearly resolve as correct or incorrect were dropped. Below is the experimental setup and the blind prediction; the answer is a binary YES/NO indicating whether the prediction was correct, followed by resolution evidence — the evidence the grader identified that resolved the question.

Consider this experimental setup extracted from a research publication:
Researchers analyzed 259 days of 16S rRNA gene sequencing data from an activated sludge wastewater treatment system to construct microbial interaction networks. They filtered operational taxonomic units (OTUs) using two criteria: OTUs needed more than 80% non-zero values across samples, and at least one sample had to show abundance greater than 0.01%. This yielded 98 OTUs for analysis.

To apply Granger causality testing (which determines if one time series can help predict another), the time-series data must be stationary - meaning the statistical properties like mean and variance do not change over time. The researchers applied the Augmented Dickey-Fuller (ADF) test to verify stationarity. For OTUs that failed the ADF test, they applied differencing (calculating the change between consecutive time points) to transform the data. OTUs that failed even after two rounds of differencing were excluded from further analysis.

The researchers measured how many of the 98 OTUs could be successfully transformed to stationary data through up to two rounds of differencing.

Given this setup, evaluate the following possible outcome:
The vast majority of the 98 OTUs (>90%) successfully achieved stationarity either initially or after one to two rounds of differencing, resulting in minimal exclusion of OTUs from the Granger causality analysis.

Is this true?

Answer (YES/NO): YES